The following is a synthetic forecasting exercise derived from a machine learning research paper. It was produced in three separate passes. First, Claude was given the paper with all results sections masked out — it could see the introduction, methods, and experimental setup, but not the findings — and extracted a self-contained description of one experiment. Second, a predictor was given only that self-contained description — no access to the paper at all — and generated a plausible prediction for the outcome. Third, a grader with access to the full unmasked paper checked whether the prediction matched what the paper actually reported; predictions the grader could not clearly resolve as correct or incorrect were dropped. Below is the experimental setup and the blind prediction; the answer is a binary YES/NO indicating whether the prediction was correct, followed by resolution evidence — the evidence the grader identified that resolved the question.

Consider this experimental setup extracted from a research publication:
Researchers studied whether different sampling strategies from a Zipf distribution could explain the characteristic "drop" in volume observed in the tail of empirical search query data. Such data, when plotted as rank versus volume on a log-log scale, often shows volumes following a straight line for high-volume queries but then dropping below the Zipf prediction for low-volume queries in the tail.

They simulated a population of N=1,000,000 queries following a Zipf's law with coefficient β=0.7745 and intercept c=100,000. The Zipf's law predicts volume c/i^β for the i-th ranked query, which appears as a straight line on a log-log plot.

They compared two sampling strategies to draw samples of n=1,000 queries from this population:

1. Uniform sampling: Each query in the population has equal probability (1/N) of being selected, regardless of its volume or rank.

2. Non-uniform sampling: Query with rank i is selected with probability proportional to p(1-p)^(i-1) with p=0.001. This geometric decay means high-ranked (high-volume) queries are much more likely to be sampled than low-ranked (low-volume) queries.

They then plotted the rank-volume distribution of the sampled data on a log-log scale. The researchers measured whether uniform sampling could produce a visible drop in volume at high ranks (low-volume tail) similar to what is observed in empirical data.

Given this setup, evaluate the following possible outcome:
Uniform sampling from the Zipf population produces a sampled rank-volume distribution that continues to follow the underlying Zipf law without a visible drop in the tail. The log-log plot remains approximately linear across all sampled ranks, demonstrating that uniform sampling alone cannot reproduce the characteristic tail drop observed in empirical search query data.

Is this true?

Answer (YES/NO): YES